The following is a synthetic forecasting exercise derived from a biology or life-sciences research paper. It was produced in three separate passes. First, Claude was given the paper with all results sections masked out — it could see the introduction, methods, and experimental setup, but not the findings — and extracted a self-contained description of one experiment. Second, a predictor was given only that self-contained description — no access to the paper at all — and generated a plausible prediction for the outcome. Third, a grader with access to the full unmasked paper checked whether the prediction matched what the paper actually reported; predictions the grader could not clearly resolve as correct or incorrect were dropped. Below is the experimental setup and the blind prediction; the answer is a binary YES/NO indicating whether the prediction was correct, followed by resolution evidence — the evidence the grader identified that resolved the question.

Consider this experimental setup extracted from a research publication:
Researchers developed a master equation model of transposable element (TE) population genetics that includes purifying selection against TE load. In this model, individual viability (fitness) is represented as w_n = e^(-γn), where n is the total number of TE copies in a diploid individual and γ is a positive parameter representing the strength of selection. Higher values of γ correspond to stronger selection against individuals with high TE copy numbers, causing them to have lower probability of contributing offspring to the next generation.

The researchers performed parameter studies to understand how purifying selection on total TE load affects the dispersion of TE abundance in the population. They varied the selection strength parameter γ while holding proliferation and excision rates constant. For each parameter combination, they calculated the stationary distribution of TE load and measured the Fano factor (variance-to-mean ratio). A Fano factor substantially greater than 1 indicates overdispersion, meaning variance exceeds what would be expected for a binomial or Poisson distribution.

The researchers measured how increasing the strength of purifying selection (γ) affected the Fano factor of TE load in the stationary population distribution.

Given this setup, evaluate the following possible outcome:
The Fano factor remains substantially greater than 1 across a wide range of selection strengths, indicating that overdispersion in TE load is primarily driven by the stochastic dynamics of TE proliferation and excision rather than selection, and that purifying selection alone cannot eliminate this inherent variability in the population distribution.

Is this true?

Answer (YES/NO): YES